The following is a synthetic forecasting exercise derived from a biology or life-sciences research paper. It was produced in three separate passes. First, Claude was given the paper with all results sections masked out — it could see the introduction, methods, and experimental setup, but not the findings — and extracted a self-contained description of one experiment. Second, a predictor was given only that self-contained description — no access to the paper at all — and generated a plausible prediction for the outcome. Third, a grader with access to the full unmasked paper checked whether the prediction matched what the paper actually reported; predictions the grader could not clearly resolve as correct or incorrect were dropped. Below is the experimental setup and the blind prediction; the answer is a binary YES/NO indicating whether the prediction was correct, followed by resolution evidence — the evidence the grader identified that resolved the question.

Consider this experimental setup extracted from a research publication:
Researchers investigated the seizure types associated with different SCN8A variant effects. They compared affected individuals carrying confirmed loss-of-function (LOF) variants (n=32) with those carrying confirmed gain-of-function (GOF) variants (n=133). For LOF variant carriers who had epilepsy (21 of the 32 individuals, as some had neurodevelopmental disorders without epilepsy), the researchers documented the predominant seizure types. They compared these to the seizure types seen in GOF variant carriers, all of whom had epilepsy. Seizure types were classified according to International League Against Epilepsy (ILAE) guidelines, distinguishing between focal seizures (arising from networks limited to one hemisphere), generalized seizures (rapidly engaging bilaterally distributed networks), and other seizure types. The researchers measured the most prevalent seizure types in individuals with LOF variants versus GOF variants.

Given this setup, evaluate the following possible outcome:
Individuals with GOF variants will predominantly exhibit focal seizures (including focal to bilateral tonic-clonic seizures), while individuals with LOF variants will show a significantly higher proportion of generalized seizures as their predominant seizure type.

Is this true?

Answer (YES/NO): YES